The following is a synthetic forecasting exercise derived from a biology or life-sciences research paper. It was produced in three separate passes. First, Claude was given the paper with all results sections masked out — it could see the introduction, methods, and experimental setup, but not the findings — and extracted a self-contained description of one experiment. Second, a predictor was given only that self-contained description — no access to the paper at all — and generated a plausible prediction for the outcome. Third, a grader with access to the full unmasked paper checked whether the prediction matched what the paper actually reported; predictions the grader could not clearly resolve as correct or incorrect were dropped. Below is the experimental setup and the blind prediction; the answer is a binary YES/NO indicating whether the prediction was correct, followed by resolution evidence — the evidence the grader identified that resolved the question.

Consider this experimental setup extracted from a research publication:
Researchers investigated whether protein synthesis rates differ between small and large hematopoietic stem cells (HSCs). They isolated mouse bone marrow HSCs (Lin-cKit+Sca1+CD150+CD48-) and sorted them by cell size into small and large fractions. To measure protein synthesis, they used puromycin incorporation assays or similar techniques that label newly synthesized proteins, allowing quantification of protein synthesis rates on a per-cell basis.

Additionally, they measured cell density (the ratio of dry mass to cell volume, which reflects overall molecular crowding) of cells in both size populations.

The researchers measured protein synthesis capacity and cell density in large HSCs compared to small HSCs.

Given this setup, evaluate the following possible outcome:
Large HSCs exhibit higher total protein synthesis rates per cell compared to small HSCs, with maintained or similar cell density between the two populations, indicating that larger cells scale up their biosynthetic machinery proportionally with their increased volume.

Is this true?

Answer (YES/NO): YES